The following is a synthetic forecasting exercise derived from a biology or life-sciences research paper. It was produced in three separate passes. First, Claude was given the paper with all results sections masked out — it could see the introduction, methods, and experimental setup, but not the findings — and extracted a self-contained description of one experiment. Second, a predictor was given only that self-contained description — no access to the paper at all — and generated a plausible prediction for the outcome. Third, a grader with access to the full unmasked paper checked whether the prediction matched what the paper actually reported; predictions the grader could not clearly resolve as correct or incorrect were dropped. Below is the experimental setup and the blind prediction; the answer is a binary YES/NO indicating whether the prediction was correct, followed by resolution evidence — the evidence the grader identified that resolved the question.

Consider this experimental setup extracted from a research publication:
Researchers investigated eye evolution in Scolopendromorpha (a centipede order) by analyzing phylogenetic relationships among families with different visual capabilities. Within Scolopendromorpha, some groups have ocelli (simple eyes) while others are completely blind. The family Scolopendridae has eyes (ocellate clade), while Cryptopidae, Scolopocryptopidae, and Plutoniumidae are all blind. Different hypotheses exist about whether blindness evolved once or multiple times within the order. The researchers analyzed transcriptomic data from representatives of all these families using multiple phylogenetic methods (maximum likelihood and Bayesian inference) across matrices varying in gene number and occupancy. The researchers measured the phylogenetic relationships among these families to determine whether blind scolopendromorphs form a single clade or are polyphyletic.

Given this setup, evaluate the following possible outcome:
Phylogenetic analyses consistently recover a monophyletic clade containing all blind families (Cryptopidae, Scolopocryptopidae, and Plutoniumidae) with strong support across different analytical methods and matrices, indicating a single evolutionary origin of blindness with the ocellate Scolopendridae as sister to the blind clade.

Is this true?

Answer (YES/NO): YES